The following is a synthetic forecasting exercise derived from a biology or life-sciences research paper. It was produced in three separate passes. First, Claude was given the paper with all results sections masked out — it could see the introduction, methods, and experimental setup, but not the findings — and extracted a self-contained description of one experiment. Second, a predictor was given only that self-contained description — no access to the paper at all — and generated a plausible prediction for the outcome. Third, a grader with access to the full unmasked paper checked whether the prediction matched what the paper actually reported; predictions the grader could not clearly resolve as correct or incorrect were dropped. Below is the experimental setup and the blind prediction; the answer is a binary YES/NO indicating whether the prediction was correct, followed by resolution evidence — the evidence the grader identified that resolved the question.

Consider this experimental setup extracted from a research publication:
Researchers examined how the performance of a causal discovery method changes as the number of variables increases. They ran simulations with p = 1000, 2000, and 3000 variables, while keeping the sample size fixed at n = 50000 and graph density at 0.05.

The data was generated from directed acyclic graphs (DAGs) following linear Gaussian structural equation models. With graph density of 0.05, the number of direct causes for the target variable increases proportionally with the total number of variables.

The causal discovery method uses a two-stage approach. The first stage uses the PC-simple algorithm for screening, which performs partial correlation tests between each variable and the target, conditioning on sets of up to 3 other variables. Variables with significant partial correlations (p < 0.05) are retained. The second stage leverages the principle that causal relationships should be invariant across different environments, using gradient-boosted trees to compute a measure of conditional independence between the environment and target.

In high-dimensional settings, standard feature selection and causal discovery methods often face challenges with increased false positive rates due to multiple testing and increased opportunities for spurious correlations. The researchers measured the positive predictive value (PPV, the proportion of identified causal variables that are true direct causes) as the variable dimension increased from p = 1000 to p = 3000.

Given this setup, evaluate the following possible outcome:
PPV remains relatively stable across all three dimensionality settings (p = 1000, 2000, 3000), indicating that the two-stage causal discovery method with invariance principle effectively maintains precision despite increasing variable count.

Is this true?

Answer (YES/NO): YES